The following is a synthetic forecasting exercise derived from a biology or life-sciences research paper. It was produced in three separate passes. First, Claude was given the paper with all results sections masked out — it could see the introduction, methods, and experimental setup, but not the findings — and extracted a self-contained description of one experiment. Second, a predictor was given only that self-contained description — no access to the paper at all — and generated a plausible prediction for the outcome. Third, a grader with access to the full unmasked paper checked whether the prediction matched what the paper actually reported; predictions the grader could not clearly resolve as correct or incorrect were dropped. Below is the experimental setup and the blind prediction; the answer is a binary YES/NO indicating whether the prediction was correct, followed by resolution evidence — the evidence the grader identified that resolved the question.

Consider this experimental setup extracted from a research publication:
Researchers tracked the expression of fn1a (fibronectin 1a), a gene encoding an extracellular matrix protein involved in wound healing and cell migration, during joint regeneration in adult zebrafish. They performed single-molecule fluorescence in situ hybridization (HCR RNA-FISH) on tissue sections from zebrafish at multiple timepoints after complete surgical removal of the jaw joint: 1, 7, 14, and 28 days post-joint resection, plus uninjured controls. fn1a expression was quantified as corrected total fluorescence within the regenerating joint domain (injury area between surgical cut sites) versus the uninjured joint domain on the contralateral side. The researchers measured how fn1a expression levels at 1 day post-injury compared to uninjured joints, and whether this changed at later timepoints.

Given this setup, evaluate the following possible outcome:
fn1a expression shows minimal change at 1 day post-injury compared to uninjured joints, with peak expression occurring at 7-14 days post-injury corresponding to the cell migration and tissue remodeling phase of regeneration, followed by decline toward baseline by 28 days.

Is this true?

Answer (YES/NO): NO